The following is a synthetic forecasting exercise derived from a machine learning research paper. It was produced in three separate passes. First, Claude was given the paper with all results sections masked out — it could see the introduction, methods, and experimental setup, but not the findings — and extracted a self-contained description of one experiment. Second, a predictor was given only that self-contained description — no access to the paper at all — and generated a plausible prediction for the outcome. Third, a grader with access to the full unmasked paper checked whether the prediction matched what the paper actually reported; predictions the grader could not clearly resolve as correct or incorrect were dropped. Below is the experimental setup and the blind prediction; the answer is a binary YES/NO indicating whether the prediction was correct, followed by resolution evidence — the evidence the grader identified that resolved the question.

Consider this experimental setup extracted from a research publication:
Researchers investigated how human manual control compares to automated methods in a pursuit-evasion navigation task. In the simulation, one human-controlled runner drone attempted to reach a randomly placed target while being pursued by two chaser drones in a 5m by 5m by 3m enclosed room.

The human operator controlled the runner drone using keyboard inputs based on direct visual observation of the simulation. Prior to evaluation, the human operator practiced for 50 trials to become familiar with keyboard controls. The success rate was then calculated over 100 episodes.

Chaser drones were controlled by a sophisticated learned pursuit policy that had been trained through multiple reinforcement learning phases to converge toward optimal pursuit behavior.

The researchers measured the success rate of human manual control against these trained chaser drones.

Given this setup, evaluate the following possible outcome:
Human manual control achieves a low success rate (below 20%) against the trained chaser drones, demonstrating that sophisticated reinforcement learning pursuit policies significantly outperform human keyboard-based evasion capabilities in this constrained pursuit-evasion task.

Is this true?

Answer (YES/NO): YES